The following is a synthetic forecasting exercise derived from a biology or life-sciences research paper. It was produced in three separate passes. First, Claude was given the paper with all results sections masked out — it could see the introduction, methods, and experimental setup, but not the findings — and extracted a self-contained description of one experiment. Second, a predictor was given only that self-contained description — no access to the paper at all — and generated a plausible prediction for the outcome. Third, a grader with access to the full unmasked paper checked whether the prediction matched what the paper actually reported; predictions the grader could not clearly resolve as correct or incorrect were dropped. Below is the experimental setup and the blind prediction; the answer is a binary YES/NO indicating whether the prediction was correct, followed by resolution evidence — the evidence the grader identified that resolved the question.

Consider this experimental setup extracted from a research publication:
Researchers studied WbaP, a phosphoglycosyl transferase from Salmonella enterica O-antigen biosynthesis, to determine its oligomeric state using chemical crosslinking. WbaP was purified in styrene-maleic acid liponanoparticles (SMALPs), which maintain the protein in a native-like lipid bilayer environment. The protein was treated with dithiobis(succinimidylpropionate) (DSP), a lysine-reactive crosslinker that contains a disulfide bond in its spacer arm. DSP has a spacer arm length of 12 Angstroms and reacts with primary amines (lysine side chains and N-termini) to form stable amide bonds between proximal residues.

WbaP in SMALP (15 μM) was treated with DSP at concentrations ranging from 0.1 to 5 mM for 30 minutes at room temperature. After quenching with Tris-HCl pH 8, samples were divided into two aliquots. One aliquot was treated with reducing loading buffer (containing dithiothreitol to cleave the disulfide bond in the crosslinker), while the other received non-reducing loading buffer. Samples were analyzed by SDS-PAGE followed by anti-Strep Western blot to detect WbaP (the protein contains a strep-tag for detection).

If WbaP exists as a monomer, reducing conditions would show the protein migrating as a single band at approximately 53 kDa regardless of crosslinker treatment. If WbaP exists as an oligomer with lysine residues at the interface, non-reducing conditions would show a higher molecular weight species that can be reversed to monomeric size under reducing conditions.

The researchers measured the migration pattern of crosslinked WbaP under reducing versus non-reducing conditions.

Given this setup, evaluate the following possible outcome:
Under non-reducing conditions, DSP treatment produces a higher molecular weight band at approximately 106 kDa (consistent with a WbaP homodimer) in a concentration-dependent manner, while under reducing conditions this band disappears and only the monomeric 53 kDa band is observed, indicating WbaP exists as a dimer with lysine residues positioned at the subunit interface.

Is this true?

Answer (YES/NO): YES